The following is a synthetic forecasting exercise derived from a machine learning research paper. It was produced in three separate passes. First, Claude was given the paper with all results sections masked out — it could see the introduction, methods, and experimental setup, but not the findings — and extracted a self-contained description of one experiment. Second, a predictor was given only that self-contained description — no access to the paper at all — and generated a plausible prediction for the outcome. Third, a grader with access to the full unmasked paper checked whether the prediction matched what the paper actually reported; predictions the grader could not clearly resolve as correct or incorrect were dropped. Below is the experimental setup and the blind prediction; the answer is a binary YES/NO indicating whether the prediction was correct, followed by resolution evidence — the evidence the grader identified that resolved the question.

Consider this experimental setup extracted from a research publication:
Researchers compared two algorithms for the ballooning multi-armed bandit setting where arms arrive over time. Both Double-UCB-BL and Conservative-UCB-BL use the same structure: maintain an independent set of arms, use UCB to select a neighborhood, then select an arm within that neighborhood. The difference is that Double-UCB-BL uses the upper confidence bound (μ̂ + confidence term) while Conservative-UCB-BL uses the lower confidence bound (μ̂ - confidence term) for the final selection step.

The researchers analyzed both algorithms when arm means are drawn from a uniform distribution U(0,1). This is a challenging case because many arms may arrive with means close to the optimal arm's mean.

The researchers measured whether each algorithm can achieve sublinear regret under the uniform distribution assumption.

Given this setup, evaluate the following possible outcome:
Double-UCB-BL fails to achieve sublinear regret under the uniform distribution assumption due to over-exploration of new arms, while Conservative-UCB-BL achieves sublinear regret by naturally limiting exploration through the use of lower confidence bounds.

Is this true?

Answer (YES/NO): YES